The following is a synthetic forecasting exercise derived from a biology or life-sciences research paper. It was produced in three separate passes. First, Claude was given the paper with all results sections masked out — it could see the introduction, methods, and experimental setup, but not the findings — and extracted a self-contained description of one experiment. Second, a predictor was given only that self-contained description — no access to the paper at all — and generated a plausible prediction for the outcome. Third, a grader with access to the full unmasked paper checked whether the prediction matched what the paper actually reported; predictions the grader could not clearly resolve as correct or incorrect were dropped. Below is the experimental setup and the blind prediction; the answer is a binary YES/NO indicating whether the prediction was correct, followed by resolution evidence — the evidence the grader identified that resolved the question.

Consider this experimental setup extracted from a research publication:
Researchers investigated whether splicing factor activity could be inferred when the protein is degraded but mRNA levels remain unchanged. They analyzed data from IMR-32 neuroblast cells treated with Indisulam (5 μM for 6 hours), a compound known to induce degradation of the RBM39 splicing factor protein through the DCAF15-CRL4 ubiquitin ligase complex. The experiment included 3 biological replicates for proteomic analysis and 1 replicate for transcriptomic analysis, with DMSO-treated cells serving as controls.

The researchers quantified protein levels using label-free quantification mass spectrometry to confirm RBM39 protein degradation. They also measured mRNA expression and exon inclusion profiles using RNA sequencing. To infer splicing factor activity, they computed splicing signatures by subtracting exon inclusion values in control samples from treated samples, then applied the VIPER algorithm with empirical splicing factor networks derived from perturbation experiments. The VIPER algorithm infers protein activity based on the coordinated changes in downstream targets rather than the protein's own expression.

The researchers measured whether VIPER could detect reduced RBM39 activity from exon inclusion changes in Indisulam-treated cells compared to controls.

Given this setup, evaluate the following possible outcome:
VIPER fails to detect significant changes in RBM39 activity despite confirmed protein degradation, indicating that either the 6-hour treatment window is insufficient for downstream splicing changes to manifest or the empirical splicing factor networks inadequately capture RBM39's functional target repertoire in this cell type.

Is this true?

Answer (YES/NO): NO